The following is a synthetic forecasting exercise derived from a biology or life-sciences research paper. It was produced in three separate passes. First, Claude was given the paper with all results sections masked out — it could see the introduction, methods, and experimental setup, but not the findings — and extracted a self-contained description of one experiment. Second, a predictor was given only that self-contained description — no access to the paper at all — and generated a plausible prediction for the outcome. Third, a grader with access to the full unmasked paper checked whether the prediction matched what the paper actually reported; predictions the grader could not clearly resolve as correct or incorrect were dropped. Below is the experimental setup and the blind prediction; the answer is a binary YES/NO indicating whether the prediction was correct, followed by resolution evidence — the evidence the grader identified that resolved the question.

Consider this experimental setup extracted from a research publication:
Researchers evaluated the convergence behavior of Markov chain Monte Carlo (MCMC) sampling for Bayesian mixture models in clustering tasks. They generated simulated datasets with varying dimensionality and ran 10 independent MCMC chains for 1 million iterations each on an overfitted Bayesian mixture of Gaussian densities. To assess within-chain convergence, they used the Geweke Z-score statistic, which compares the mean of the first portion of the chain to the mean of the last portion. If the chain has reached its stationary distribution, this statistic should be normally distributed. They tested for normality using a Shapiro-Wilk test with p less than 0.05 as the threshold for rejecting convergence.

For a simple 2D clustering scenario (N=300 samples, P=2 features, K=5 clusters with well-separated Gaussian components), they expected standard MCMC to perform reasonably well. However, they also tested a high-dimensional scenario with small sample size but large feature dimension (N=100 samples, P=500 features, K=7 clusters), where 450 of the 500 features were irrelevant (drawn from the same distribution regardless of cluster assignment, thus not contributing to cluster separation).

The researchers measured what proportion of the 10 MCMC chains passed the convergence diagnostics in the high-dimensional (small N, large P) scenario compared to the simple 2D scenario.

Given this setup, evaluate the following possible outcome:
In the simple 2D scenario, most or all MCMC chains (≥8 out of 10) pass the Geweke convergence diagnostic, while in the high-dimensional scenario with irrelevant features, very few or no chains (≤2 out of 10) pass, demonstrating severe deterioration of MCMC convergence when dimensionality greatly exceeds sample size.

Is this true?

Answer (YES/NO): NO